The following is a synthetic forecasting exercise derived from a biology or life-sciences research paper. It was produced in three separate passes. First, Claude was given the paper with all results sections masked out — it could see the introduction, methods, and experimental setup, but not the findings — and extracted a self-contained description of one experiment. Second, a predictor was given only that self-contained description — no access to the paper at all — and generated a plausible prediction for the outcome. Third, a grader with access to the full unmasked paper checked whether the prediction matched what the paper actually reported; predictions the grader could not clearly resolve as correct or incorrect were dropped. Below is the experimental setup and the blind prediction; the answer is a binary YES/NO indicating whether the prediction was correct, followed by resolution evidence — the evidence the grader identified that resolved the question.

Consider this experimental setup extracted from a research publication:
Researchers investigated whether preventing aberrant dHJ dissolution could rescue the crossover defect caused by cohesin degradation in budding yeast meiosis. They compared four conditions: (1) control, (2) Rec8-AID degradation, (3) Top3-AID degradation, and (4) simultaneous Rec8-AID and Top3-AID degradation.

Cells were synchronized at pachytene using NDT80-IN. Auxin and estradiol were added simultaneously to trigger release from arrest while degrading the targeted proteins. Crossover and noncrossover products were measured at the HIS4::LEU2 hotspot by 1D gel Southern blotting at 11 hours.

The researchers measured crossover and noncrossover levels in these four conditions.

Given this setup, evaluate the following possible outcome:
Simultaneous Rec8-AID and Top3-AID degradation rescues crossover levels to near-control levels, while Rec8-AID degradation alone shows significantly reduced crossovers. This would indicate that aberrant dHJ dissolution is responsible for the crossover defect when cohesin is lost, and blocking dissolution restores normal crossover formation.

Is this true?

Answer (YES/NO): YES